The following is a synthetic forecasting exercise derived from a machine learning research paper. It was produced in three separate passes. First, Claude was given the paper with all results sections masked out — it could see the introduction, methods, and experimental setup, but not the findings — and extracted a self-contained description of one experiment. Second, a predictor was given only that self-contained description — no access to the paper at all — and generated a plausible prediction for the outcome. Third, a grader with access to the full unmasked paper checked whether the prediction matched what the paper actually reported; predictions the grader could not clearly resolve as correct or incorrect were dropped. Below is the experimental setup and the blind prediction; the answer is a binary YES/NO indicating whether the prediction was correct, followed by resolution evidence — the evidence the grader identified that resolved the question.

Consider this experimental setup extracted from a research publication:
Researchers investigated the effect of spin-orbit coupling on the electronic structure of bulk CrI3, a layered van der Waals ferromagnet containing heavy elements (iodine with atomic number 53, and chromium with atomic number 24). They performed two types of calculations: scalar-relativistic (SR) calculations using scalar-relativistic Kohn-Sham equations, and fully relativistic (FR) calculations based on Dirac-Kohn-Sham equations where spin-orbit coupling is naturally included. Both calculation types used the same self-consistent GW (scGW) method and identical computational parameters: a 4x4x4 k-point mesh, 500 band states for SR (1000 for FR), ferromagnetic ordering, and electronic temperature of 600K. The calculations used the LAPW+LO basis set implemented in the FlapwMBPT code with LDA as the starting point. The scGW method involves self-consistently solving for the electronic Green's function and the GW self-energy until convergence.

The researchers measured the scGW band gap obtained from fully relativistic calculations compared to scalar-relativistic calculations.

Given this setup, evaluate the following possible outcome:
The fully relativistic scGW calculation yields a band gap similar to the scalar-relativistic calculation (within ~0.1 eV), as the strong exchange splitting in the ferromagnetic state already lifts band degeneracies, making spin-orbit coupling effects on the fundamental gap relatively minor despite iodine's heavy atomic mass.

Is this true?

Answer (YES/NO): NO